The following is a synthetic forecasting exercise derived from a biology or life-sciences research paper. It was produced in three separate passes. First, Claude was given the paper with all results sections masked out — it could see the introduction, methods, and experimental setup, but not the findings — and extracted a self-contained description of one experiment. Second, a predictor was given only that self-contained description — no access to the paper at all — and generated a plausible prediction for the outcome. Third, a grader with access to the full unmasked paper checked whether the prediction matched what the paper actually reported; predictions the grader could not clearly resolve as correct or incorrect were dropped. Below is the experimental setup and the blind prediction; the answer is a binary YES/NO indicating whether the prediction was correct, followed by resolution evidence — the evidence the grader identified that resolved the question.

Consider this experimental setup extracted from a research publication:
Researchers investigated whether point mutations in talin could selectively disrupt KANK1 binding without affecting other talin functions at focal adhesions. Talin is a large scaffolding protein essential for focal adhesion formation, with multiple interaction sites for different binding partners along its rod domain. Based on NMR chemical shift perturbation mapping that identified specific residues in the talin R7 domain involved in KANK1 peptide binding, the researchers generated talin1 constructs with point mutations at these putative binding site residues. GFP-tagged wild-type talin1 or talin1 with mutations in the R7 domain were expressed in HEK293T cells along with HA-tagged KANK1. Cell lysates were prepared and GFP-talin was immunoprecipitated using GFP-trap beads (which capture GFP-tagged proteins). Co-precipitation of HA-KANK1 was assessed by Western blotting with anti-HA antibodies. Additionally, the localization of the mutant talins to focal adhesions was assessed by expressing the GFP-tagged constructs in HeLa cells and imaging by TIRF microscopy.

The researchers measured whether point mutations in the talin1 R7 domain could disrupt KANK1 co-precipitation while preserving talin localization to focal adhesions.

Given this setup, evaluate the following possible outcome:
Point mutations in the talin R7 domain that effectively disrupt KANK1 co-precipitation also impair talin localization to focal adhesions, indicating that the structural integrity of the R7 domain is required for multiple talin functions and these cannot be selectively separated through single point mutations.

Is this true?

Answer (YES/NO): NO